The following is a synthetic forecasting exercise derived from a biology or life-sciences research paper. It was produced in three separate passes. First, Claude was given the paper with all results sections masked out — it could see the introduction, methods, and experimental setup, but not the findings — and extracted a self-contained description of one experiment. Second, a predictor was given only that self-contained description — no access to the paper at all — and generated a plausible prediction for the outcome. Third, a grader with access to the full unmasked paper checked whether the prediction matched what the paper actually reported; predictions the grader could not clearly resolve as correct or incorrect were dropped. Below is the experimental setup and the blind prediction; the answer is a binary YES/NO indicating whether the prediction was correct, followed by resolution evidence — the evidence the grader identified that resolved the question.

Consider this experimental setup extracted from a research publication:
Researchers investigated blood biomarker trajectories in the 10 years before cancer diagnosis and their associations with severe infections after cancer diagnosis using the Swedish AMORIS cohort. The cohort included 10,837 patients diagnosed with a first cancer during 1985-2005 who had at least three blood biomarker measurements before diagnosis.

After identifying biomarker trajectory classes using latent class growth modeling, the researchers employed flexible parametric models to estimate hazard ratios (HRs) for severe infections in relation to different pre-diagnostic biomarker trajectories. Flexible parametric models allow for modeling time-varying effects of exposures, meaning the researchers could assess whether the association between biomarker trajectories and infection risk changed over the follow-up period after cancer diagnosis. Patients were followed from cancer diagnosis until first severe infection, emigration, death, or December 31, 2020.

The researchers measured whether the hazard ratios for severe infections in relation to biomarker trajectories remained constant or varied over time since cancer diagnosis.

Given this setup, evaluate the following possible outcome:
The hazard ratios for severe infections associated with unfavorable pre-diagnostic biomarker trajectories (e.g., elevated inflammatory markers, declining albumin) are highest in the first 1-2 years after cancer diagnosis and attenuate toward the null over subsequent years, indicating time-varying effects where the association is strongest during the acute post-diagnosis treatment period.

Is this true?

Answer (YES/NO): NO